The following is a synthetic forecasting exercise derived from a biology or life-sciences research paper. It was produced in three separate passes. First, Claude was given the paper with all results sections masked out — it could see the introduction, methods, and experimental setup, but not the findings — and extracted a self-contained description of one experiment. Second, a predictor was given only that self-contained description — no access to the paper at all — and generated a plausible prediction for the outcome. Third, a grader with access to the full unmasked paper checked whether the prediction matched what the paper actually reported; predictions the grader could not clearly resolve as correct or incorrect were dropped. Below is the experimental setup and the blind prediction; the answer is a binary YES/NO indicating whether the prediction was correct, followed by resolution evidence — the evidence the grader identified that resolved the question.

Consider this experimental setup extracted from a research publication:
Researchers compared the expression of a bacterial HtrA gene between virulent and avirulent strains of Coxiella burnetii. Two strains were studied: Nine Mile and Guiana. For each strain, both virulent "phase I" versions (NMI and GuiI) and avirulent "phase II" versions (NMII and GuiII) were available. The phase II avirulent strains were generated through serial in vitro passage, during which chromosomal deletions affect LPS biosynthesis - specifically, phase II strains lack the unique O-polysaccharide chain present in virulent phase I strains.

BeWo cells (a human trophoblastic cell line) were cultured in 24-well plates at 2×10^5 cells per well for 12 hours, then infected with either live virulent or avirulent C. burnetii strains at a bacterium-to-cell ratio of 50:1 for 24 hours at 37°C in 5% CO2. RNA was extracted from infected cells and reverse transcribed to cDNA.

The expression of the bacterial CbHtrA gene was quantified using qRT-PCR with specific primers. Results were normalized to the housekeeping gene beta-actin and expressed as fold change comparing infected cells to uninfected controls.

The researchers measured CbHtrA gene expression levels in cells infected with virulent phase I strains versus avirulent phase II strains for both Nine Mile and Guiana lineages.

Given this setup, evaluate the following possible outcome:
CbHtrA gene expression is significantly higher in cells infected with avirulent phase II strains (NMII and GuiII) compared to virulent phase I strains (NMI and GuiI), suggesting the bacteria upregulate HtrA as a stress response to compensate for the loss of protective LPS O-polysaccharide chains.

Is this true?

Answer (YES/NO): YES